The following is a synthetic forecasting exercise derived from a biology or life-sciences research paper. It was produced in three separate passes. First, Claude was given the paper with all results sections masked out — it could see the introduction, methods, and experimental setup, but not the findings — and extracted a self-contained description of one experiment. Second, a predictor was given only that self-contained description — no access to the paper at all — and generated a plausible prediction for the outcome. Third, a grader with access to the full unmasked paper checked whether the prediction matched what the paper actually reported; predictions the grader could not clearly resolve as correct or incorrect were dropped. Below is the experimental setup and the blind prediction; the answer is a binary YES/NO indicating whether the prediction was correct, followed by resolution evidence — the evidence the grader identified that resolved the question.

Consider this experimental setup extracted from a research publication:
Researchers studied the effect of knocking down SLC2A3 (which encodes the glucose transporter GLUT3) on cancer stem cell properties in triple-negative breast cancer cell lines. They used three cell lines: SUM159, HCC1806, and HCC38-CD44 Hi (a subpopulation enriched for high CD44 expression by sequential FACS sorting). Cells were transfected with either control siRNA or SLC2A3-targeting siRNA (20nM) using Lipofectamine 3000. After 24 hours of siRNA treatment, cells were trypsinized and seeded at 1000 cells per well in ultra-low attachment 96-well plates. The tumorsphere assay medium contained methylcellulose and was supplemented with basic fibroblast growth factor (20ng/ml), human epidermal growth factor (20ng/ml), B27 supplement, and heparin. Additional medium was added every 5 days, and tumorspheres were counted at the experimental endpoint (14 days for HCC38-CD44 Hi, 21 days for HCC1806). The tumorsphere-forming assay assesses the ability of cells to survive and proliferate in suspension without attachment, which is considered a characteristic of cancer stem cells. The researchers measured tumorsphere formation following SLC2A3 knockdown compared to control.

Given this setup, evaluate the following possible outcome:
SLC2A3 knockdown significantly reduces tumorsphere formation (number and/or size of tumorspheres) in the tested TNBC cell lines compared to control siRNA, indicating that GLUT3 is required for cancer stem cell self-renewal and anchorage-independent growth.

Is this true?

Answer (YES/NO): YES